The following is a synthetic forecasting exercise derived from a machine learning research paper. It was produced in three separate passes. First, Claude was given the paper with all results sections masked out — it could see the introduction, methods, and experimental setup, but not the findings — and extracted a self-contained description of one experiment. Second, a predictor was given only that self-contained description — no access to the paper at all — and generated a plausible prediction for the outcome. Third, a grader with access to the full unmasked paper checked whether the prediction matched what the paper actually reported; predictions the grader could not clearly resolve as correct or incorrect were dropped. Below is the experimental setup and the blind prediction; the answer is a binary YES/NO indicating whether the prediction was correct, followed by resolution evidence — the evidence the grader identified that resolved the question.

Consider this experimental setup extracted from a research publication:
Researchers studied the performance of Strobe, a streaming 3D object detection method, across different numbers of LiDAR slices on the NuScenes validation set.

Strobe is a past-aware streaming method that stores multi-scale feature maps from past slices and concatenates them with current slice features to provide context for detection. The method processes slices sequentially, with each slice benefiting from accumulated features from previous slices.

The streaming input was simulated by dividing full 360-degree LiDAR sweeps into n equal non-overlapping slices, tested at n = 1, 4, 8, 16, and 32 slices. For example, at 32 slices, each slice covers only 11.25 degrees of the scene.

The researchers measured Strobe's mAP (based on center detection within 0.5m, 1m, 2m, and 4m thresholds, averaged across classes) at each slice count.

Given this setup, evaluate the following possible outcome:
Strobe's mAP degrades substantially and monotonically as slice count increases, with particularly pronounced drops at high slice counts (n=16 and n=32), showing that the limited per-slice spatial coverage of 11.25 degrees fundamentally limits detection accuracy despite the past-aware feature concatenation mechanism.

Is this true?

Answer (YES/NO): NO